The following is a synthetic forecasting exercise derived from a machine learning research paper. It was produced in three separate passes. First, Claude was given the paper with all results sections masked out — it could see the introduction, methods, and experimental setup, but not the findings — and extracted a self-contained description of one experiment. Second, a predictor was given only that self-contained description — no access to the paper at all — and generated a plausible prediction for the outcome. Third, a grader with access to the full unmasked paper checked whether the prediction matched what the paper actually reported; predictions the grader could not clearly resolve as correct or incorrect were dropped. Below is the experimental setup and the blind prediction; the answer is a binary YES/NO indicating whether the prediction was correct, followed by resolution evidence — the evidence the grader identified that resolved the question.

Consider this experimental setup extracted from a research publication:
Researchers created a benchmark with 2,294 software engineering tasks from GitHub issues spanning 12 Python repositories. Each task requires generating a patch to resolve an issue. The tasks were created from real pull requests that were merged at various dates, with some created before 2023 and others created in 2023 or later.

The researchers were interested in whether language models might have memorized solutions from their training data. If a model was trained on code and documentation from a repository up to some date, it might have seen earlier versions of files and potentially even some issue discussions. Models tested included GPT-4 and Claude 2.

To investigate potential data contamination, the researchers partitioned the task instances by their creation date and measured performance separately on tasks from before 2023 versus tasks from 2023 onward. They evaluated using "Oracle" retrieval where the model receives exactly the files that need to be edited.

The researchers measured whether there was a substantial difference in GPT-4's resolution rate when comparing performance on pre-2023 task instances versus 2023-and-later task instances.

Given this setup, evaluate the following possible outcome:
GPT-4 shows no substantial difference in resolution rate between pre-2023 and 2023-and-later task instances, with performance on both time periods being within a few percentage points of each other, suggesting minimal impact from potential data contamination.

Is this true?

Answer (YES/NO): NO